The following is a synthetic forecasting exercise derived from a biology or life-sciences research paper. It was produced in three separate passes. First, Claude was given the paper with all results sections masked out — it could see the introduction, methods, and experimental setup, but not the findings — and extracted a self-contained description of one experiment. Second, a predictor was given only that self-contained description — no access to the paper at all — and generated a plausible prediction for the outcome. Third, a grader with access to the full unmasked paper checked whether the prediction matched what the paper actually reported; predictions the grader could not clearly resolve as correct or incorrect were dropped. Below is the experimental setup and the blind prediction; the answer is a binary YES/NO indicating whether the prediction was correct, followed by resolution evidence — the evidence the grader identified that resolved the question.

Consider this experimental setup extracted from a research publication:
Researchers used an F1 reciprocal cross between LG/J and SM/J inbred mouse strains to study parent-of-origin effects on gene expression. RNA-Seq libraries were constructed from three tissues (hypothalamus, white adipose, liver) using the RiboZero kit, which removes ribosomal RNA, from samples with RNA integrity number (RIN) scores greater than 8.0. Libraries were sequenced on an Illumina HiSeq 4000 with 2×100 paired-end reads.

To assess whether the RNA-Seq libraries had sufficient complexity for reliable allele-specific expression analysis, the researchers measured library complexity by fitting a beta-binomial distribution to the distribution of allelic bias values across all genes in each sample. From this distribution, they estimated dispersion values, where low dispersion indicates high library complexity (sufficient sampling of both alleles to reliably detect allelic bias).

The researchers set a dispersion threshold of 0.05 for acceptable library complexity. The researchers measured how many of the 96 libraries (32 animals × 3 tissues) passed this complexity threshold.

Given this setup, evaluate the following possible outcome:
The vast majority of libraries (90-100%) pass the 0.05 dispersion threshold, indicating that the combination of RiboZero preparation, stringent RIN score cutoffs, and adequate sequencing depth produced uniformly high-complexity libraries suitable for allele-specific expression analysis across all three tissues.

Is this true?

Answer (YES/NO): YES